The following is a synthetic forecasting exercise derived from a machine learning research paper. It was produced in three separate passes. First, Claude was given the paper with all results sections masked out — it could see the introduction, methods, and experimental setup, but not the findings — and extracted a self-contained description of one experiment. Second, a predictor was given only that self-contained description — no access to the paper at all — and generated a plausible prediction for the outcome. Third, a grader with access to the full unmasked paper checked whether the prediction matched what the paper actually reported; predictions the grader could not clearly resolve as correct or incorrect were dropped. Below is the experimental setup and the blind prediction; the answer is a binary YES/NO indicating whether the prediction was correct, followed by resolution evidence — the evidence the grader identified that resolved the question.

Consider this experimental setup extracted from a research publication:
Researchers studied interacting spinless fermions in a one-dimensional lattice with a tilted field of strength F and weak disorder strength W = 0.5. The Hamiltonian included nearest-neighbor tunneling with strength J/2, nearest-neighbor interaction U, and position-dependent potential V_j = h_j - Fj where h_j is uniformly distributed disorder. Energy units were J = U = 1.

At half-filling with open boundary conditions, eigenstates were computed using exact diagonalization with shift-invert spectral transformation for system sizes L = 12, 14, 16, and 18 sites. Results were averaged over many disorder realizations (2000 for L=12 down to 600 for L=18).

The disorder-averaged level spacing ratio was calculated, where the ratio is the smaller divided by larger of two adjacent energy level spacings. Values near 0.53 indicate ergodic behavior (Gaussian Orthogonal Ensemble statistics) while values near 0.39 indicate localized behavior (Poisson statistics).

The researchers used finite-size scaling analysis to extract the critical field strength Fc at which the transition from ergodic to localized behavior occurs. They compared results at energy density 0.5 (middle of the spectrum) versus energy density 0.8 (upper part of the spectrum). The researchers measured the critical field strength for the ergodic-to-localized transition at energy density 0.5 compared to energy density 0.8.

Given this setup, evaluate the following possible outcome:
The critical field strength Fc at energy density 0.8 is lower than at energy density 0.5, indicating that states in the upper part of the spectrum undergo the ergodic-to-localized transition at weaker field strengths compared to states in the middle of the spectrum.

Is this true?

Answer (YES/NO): YES